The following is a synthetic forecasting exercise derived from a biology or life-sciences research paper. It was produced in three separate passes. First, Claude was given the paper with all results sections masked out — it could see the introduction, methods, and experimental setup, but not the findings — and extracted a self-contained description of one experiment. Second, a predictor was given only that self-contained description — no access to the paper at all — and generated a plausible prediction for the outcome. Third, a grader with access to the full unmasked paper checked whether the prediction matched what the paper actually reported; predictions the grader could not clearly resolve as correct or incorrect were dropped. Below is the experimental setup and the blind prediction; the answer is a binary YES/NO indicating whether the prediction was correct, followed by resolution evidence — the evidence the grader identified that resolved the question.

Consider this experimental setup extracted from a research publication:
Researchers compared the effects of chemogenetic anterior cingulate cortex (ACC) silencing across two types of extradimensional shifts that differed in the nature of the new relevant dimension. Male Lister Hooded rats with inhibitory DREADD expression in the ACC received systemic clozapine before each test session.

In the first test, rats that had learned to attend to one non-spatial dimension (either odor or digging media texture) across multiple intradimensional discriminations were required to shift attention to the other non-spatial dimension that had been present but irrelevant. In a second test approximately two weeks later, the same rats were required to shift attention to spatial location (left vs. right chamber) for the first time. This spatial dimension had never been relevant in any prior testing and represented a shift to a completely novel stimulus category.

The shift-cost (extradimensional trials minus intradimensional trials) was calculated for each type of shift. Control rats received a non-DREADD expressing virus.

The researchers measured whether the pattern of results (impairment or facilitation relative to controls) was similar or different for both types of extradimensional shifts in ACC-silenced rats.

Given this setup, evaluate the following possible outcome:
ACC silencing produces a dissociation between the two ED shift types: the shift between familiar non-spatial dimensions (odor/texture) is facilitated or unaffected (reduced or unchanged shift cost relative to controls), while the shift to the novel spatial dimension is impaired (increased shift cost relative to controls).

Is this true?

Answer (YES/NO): NO